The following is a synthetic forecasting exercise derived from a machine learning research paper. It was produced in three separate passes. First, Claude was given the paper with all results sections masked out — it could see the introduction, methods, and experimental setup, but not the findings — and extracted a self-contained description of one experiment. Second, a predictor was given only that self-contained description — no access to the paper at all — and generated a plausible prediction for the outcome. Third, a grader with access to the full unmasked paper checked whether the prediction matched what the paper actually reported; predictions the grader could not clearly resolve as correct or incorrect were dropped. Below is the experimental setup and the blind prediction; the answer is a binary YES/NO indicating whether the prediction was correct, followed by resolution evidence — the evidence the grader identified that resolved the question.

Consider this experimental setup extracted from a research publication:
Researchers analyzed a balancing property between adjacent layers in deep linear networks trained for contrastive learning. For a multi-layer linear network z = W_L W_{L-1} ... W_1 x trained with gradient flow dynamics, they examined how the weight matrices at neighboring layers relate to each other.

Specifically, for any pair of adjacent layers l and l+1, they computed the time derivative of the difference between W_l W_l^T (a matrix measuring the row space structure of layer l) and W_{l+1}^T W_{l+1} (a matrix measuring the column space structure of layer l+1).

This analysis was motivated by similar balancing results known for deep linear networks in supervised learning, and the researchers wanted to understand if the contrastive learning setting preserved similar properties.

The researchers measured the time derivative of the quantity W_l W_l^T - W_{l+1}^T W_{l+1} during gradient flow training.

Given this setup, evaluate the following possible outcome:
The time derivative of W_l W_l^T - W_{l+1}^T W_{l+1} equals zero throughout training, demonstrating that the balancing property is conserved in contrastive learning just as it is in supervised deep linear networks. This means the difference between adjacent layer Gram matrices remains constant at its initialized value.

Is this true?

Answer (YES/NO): YES